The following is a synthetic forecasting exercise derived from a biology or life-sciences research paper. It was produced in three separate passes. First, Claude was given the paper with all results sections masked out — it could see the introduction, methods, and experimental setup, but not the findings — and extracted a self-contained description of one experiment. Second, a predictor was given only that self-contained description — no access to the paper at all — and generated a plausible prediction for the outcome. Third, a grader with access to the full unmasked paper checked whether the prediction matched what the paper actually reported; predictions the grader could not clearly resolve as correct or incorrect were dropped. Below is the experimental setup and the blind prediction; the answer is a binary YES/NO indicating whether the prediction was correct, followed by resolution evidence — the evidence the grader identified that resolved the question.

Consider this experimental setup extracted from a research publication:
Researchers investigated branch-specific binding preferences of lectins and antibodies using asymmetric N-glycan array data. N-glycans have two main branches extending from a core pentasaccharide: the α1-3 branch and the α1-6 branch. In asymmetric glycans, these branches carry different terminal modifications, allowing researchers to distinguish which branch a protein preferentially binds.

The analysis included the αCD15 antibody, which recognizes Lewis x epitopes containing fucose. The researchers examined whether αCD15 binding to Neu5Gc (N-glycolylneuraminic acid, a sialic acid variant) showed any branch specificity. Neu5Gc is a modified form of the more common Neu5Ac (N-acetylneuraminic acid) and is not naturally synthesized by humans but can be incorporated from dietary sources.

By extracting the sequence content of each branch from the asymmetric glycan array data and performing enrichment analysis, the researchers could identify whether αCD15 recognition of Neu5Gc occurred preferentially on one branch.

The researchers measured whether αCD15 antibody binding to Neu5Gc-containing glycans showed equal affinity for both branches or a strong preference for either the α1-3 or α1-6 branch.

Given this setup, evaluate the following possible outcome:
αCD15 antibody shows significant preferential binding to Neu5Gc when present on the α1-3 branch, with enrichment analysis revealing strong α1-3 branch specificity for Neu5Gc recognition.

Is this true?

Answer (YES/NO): NO